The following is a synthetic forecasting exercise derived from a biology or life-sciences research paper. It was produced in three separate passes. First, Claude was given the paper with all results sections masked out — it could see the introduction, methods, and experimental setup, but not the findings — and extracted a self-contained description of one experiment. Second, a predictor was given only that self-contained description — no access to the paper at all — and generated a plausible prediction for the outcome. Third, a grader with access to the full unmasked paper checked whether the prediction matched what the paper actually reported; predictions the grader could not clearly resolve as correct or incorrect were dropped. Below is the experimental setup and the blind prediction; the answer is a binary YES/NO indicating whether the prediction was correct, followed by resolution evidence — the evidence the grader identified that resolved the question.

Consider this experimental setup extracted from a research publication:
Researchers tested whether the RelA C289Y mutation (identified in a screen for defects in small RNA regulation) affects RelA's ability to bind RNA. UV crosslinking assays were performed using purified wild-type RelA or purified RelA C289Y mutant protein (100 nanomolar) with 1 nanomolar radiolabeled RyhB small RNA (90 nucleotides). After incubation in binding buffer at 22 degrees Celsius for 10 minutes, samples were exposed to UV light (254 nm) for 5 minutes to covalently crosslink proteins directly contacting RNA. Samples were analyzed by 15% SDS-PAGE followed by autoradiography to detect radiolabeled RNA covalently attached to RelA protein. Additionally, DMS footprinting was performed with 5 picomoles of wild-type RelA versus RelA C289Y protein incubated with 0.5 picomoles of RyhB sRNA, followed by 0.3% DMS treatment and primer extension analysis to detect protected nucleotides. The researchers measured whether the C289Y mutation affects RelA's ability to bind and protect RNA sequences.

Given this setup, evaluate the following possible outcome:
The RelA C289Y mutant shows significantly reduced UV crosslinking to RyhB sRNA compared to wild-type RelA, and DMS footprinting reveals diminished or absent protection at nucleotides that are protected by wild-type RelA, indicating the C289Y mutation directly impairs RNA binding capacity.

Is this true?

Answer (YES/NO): YES